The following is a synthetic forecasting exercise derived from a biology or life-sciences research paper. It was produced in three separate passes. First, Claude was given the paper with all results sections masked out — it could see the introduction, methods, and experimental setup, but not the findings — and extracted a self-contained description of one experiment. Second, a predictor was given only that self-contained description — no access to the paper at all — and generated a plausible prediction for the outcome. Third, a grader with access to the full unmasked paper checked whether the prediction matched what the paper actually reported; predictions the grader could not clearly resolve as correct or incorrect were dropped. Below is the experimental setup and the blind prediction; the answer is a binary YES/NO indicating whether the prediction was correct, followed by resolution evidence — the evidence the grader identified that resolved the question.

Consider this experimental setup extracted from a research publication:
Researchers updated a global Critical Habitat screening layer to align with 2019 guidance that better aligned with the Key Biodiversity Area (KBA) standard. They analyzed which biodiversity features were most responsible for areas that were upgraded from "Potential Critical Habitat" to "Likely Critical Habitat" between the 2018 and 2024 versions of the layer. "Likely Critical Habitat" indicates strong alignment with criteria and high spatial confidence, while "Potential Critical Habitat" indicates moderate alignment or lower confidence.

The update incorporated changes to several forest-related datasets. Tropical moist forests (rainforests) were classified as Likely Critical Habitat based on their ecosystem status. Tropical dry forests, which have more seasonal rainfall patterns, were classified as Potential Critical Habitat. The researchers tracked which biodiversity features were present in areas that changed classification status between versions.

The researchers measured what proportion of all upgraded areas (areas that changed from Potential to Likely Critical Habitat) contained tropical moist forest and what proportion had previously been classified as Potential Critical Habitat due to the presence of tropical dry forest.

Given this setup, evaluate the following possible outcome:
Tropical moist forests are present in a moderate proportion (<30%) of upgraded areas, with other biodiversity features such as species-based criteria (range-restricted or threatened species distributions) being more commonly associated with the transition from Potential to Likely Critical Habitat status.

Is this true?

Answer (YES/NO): NO